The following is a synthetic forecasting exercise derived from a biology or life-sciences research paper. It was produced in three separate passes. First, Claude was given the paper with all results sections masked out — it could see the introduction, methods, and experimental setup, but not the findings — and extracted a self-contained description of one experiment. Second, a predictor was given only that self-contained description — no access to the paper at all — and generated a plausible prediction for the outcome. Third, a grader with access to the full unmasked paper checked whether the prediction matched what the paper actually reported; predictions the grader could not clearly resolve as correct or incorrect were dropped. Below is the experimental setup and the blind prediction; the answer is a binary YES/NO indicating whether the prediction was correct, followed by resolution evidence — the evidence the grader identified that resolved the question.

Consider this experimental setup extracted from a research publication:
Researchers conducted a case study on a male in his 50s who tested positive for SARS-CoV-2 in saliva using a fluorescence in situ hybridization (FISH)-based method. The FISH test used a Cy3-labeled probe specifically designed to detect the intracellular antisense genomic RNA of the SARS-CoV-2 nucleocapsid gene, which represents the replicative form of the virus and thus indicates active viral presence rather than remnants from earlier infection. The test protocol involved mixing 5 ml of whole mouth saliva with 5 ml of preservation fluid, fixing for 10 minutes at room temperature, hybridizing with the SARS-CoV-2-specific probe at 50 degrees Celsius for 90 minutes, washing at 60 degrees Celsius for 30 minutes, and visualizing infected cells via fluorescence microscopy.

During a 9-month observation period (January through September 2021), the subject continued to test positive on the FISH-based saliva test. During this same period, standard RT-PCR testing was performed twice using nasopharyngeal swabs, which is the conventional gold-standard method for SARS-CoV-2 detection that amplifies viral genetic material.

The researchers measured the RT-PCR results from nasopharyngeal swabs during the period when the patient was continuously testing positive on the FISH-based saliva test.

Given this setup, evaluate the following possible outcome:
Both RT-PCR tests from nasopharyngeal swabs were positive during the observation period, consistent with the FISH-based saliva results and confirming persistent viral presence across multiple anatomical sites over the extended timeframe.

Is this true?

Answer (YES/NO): NO